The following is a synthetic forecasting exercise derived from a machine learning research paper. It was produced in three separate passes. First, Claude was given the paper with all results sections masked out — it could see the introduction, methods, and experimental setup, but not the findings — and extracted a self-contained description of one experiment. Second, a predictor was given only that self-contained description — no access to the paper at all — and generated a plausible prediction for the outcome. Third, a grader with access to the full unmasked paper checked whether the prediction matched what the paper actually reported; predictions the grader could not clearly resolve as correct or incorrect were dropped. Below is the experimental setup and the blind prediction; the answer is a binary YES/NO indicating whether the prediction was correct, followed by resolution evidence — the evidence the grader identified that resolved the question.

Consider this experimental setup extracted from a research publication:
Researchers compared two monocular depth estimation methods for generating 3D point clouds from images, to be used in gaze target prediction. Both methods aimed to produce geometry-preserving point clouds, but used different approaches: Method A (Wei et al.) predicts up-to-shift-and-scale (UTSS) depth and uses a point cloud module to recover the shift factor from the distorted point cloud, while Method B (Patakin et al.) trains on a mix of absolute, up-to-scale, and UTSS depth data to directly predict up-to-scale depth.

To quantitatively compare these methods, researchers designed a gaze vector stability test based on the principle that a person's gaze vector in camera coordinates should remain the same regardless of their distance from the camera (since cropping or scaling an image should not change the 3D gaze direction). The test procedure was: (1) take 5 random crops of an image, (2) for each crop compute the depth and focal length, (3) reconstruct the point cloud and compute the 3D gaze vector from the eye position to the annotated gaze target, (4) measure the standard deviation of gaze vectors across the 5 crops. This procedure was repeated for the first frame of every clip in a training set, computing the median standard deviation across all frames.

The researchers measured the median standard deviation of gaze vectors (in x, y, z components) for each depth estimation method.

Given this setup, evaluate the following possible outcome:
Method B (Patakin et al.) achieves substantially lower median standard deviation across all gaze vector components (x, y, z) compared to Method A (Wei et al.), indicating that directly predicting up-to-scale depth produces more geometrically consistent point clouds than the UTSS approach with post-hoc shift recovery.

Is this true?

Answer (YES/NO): YES